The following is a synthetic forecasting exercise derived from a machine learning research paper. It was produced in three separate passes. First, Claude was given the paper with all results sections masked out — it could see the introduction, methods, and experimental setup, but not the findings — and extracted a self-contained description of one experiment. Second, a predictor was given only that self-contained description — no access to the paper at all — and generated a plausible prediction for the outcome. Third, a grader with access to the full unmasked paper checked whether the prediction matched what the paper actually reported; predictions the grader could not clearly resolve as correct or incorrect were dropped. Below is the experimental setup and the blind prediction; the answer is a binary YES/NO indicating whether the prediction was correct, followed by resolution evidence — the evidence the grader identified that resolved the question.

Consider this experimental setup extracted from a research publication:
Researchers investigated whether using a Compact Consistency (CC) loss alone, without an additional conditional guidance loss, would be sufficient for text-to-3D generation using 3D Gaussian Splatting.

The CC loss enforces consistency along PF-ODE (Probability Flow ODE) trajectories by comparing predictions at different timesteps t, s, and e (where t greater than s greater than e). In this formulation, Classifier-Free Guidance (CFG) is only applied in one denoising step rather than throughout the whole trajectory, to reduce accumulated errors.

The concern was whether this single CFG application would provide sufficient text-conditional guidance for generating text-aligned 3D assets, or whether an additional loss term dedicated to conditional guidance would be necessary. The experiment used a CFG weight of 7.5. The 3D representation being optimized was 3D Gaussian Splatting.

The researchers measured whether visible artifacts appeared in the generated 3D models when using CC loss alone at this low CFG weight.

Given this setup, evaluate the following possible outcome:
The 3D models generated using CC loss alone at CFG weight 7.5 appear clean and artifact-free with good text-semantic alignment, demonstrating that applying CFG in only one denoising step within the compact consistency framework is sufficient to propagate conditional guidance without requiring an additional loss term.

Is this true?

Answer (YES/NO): NO